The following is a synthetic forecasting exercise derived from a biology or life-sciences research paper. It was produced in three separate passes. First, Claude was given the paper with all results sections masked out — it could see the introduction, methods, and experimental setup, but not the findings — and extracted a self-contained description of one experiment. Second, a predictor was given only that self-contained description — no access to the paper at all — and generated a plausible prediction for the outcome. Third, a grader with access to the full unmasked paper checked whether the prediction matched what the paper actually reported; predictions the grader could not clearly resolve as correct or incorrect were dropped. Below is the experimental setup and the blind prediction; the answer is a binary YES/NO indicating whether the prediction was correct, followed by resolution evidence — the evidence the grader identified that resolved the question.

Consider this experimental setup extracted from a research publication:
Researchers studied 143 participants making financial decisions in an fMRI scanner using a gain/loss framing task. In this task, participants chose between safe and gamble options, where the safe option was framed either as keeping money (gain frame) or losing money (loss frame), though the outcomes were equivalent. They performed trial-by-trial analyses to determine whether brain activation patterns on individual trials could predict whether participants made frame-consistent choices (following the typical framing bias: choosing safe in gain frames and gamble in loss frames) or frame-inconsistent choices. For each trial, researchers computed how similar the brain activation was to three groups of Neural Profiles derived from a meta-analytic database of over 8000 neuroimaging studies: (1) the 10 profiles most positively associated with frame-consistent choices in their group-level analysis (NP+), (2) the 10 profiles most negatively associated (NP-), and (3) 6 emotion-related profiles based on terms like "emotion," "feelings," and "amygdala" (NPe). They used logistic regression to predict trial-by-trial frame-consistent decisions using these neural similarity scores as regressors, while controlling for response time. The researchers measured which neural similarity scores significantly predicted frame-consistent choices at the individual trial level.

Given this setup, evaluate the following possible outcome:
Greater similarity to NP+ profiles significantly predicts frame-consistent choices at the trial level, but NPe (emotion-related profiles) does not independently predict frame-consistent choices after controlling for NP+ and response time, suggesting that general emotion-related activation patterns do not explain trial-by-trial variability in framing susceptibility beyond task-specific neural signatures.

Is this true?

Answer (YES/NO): YES